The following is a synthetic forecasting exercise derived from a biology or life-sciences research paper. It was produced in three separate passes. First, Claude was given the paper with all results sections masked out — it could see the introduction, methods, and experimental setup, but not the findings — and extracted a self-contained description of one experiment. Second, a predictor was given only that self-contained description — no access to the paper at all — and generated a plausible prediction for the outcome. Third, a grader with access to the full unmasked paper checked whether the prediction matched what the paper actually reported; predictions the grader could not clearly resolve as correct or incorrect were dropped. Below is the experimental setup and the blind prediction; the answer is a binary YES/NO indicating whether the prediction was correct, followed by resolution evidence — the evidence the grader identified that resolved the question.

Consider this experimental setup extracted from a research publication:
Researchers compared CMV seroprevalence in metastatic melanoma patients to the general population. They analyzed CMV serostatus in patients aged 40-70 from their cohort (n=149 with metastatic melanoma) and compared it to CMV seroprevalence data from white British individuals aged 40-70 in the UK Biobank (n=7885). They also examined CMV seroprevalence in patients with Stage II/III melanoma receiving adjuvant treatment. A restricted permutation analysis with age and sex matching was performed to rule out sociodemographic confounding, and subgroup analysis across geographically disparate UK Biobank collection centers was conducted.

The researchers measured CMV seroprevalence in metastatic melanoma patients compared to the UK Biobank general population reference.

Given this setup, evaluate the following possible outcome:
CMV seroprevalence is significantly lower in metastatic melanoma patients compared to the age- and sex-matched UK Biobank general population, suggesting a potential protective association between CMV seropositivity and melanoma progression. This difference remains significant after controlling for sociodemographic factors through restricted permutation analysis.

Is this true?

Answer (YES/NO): YES